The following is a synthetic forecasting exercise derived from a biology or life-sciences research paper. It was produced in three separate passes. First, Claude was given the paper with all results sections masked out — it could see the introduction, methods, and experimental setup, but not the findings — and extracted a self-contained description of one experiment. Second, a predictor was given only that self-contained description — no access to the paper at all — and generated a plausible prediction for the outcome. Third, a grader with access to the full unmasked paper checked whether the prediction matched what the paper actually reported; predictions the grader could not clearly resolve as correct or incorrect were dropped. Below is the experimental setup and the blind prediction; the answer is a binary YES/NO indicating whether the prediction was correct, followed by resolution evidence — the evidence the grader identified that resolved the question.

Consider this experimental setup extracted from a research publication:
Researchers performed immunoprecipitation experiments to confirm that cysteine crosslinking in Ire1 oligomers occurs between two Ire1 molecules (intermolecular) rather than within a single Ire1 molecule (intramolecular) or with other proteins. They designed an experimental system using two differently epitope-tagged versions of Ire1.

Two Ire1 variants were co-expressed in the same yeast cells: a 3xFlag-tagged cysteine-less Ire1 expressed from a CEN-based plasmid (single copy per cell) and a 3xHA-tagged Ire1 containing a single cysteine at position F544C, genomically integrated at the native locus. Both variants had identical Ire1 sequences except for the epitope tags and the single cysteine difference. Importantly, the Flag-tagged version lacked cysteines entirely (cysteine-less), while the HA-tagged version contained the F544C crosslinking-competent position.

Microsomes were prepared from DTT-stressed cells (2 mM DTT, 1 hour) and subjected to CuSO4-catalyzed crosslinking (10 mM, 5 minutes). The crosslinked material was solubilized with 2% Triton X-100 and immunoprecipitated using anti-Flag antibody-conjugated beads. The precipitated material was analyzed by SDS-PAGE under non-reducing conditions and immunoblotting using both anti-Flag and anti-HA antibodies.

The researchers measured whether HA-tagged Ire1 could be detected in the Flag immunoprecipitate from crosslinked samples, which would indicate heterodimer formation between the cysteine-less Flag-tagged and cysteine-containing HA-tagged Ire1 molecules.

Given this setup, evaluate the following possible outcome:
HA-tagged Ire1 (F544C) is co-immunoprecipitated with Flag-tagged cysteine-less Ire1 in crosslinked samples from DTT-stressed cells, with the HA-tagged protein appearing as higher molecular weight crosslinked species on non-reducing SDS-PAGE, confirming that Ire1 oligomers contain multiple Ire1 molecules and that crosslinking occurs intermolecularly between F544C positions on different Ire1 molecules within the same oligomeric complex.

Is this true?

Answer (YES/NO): NO